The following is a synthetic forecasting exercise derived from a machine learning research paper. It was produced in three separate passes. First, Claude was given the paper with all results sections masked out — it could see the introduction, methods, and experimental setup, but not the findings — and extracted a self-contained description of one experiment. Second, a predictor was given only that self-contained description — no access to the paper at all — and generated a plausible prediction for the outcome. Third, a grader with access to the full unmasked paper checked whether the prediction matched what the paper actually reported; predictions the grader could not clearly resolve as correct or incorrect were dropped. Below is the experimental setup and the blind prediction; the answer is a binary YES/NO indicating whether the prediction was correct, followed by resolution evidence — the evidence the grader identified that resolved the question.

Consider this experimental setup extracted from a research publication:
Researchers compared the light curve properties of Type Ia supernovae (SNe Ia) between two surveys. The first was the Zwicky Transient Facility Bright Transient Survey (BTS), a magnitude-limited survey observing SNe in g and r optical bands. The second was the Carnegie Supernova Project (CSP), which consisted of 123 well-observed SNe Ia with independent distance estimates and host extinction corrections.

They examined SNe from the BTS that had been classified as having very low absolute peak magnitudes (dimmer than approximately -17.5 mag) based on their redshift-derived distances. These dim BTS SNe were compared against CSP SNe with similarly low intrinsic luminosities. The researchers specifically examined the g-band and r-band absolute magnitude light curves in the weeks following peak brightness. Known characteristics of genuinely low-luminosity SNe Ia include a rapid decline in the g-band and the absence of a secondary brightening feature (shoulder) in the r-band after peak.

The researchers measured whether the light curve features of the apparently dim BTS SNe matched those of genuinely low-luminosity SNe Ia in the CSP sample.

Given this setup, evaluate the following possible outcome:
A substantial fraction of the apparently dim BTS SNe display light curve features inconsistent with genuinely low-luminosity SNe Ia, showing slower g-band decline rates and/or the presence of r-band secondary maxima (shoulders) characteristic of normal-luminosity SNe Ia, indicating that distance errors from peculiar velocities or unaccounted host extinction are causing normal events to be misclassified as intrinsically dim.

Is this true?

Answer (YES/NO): YES